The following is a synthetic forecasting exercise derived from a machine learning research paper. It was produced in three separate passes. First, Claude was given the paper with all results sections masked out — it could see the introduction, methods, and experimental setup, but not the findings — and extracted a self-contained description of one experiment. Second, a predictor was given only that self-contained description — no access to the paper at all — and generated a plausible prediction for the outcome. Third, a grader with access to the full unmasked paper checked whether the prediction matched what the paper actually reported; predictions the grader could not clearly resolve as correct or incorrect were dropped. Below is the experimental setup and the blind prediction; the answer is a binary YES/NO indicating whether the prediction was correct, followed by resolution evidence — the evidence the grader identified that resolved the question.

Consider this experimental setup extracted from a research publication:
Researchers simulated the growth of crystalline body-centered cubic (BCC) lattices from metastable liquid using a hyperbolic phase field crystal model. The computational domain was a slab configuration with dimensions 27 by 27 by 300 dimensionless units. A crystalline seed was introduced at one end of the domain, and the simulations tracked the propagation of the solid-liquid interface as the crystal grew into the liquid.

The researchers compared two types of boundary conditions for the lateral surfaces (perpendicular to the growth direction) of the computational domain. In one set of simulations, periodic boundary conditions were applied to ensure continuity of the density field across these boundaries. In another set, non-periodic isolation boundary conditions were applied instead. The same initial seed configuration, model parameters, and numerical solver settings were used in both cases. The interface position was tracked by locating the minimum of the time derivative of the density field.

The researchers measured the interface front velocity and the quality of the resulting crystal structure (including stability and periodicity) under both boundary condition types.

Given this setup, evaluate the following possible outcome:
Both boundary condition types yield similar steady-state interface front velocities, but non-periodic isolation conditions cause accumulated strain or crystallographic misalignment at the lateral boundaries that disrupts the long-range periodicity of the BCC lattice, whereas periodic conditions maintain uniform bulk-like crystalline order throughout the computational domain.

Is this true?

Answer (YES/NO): NO